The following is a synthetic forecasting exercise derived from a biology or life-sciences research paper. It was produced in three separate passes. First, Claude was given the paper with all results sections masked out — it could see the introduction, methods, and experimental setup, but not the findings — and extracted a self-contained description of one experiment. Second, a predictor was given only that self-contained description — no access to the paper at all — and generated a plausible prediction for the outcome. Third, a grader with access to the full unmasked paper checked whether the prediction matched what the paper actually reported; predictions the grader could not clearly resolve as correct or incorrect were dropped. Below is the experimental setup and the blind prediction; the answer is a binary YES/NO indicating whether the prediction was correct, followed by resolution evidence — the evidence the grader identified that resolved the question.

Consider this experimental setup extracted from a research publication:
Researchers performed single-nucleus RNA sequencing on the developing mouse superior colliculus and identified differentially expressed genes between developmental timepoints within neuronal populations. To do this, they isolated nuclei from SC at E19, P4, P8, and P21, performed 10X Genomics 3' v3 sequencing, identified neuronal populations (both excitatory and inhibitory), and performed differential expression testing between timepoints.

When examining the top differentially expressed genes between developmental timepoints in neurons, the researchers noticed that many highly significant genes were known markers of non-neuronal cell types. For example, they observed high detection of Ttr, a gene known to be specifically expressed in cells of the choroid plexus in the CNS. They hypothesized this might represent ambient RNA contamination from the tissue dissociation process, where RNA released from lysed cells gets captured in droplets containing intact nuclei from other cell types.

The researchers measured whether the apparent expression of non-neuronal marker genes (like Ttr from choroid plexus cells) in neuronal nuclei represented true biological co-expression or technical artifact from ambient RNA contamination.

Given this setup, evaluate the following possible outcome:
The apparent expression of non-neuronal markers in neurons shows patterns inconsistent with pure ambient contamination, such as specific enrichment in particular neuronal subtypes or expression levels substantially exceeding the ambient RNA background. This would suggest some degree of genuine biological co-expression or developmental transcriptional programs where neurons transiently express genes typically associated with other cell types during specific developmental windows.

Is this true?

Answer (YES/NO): NO